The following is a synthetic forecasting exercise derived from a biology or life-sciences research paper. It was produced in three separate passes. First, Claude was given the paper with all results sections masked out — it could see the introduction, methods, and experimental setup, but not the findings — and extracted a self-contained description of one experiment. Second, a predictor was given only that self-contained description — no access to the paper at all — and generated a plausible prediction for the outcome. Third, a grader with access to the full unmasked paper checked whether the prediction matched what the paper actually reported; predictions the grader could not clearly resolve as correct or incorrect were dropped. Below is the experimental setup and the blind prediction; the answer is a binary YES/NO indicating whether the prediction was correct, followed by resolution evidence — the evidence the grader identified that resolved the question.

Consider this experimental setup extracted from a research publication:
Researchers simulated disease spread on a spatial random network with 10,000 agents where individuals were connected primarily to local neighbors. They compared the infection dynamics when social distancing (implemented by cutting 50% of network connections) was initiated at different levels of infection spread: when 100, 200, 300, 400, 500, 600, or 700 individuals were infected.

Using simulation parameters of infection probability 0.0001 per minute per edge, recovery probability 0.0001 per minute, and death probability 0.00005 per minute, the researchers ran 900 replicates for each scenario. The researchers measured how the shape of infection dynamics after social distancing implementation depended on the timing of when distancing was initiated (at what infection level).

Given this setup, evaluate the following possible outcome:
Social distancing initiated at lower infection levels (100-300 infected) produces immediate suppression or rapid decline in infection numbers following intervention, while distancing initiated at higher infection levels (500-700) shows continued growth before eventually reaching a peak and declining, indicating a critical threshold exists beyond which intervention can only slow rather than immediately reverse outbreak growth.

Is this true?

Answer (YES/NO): NO